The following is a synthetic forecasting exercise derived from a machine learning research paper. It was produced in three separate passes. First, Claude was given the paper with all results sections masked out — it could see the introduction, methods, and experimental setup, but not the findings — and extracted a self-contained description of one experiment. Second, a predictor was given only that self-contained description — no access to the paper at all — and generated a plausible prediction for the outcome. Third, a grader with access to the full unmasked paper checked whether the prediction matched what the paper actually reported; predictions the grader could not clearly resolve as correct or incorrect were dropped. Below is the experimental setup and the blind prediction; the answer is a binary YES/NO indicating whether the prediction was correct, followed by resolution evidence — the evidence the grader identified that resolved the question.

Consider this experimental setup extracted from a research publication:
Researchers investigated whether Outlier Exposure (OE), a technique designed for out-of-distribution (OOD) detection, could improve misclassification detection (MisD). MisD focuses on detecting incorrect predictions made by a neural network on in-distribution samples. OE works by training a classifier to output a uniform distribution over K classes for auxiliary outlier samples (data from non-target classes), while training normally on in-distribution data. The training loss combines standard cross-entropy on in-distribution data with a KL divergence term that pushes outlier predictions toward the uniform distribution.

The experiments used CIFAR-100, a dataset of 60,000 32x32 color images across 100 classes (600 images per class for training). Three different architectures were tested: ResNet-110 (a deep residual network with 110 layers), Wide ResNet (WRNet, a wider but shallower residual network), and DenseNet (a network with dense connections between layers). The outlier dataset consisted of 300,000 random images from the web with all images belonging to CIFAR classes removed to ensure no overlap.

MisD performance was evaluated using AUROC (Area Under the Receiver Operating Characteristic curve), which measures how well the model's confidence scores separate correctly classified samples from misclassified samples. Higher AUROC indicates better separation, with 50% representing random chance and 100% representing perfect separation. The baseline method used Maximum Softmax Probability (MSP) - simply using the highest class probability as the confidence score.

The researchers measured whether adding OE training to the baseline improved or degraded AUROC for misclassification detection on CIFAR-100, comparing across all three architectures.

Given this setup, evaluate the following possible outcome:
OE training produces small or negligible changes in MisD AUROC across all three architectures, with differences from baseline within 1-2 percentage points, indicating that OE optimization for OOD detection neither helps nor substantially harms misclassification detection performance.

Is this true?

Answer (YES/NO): NO